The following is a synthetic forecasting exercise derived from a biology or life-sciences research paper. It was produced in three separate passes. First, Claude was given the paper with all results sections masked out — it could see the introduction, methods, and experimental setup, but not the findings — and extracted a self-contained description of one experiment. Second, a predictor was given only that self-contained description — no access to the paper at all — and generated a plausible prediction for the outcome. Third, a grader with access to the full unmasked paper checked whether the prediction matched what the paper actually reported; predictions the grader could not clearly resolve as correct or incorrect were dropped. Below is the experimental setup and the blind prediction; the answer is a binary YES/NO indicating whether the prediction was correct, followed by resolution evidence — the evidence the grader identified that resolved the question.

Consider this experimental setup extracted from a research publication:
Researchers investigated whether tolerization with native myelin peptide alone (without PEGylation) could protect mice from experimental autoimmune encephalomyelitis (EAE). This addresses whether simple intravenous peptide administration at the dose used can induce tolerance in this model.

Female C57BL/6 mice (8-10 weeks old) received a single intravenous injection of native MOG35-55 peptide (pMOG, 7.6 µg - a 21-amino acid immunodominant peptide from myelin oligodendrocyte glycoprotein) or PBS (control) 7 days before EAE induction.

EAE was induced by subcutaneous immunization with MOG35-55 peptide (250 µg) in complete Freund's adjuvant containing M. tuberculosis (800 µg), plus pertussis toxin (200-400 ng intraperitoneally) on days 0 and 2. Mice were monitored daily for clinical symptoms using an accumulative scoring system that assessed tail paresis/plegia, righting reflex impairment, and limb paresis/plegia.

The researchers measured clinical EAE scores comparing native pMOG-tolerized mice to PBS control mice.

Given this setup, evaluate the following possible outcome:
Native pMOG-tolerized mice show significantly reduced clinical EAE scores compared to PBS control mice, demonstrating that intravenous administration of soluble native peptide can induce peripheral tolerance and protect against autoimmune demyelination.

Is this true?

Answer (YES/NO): NO